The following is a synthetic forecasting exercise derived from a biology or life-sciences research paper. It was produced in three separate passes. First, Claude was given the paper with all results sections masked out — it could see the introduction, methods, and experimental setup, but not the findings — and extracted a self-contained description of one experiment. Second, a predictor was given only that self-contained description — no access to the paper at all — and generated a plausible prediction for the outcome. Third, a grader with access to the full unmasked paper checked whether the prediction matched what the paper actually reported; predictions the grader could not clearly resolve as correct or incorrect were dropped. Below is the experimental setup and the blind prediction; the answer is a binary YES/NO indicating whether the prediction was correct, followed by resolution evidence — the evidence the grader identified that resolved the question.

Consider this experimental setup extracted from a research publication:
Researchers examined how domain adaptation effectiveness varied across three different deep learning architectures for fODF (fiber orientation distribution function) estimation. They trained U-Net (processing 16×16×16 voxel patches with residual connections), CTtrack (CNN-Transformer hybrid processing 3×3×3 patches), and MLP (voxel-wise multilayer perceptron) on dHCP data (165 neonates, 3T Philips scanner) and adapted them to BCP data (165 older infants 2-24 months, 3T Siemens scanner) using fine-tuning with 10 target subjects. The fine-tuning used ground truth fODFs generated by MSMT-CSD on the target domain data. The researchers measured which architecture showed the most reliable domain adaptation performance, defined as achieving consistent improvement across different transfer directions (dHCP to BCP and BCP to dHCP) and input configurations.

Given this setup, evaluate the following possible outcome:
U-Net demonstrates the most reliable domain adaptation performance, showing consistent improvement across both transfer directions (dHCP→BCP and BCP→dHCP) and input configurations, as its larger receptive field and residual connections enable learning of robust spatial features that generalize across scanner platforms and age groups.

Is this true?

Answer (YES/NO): YES